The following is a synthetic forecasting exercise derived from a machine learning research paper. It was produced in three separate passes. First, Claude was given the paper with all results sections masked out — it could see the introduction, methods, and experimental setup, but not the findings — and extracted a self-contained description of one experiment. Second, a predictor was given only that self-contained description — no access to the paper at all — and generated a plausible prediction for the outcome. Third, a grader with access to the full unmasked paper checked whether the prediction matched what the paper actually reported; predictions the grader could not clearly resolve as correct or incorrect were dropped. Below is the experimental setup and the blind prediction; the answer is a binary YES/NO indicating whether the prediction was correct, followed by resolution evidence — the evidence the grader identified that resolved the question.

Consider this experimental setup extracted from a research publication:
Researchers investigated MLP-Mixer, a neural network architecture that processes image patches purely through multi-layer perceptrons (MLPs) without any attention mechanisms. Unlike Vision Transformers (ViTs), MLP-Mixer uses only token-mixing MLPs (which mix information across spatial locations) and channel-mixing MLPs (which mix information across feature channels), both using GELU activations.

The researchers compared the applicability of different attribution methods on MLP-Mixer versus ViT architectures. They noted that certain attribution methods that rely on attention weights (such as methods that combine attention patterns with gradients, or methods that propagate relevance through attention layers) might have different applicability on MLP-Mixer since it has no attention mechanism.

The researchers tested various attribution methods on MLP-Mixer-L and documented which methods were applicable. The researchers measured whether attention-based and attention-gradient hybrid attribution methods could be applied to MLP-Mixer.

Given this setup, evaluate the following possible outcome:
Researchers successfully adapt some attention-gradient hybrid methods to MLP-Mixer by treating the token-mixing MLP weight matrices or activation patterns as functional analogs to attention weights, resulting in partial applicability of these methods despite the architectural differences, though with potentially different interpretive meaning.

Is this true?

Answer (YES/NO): NO